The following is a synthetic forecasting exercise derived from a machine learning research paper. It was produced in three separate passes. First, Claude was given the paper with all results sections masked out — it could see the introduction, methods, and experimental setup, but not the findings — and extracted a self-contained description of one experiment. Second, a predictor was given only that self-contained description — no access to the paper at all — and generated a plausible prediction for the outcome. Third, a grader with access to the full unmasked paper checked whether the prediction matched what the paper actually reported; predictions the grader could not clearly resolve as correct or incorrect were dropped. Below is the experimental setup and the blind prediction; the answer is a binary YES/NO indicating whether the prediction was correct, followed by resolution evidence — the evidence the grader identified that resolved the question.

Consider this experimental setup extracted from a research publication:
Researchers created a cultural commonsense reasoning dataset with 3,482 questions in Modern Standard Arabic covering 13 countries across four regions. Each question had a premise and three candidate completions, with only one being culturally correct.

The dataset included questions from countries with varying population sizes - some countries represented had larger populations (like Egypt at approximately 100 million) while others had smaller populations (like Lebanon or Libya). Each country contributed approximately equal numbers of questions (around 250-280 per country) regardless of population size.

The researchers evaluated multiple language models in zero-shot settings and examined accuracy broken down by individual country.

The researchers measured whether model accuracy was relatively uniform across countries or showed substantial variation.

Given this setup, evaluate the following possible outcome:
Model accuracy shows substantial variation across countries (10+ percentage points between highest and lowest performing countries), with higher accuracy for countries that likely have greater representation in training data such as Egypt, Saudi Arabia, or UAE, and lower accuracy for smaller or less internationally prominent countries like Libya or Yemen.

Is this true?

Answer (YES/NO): NO